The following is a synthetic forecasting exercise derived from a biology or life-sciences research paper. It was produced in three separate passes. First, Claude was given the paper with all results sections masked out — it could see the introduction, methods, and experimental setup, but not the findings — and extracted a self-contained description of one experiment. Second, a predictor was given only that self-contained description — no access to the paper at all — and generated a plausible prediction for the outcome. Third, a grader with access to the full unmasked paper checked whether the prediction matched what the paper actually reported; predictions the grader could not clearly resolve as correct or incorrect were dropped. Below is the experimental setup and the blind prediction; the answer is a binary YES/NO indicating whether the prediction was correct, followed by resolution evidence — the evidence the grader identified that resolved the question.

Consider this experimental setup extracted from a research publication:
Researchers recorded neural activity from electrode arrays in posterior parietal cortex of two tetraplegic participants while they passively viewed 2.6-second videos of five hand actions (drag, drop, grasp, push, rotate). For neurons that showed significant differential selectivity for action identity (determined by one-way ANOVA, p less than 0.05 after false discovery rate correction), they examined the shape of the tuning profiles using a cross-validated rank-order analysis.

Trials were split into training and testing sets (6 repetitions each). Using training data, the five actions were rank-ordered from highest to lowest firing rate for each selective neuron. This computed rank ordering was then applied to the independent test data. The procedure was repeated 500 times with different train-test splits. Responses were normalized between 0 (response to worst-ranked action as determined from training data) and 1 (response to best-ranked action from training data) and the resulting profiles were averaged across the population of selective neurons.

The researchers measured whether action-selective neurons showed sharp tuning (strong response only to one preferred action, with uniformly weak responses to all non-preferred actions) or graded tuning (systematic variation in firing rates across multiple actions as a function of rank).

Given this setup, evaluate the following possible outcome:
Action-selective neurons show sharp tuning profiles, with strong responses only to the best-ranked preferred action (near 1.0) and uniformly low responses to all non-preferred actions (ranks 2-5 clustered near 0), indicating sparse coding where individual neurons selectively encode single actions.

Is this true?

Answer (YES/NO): NO